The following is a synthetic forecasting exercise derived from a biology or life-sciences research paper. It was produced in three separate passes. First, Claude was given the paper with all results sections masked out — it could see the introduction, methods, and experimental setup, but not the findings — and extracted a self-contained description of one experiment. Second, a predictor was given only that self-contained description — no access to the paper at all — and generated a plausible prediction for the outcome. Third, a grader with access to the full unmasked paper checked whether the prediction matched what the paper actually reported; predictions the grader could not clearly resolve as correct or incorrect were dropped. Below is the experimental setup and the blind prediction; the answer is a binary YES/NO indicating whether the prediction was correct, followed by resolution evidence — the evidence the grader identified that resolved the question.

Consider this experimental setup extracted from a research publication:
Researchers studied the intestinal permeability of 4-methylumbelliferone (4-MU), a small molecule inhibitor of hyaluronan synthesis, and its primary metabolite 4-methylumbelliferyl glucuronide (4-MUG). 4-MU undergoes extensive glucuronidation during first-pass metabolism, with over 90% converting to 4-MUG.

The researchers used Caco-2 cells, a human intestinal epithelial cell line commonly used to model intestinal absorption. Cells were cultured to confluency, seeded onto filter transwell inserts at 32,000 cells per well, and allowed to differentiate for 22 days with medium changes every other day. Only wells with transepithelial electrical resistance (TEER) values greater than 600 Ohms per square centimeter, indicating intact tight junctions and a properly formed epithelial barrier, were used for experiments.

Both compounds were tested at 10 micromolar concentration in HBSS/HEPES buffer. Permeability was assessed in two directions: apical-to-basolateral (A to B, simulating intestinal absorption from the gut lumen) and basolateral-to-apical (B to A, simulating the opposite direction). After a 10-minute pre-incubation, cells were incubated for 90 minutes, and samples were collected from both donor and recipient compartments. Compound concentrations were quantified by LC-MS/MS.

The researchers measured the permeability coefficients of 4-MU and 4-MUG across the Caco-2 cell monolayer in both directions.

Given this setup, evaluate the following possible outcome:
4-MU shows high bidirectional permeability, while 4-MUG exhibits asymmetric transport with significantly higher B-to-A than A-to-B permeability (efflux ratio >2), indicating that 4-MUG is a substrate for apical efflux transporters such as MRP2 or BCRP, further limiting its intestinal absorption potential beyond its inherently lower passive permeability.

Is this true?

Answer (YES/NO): NO